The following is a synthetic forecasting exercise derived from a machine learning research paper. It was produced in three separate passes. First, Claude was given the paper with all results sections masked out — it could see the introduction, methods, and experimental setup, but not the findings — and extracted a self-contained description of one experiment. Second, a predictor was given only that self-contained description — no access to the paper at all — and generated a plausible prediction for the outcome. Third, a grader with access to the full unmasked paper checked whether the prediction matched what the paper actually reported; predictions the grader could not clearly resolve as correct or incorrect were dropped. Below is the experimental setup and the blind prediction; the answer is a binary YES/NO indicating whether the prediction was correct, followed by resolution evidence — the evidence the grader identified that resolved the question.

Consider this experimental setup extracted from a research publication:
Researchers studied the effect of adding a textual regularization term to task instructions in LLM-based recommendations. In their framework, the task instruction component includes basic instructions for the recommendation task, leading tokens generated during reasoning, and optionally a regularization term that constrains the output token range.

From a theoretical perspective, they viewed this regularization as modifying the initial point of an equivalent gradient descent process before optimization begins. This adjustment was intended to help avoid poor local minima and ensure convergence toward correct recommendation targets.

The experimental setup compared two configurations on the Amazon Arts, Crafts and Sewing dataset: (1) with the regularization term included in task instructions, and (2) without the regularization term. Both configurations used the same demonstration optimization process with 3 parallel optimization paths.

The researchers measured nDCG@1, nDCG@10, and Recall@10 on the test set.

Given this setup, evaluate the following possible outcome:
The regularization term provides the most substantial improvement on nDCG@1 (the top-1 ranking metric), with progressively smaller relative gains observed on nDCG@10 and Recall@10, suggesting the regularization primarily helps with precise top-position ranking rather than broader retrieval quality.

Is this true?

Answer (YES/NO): YES